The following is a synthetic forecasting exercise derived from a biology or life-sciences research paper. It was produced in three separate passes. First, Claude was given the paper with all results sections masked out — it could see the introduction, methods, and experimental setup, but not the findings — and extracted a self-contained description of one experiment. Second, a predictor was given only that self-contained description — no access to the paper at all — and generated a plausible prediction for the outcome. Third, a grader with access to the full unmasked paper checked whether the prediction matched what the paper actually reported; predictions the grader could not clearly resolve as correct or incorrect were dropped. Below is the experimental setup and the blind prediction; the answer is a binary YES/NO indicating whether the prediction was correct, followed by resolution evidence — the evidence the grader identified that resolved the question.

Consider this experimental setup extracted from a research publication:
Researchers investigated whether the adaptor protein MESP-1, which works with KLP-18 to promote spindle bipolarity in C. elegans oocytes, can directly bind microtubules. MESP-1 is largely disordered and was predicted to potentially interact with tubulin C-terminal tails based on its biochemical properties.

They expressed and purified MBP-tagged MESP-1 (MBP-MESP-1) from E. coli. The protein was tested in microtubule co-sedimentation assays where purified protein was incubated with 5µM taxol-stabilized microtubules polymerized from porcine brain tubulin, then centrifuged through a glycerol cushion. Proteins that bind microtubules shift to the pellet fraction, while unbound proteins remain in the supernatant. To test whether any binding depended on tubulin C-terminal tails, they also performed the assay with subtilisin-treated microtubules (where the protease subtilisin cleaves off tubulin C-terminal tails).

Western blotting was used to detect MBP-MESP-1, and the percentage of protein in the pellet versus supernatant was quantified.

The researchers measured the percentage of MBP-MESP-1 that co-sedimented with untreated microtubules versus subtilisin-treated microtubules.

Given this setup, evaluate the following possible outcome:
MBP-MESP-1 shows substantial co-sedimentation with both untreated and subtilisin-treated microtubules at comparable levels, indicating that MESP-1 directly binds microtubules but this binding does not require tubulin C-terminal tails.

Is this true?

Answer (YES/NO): NO